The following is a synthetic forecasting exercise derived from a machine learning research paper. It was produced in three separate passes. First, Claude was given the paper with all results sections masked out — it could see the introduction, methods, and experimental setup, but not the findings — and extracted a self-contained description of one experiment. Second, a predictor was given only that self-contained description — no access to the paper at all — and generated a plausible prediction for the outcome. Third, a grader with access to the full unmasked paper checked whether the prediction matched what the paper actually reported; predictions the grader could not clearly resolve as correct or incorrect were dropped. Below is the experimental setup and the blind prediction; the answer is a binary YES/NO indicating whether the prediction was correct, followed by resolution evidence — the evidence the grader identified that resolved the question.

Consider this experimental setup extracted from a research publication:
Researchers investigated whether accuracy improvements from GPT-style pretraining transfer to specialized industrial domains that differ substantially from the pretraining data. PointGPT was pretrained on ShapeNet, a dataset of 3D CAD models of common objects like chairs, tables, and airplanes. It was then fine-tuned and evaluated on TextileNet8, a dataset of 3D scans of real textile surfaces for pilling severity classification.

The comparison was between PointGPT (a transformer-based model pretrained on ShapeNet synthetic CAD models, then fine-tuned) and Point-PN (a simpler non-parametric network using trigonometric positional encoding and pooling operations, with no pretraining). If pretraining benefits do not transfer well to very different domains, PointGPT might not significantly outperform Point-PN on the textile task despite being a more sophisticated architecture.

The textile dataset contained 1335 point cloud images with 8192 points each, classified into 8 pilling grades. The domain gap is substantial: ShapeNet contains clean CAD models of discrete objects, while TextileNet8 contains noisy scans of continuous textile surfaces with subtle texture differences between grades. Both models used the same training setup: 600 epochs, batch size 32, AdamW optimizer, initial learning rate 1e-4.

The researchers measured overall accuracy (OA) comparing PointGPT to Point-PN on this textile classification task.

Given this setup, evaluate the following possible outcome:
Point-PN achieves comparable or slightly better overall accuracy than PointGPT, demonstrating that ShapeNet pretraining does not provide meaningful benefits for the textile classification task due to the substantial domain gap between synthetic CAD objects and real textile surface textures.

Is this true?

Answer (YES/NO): NO